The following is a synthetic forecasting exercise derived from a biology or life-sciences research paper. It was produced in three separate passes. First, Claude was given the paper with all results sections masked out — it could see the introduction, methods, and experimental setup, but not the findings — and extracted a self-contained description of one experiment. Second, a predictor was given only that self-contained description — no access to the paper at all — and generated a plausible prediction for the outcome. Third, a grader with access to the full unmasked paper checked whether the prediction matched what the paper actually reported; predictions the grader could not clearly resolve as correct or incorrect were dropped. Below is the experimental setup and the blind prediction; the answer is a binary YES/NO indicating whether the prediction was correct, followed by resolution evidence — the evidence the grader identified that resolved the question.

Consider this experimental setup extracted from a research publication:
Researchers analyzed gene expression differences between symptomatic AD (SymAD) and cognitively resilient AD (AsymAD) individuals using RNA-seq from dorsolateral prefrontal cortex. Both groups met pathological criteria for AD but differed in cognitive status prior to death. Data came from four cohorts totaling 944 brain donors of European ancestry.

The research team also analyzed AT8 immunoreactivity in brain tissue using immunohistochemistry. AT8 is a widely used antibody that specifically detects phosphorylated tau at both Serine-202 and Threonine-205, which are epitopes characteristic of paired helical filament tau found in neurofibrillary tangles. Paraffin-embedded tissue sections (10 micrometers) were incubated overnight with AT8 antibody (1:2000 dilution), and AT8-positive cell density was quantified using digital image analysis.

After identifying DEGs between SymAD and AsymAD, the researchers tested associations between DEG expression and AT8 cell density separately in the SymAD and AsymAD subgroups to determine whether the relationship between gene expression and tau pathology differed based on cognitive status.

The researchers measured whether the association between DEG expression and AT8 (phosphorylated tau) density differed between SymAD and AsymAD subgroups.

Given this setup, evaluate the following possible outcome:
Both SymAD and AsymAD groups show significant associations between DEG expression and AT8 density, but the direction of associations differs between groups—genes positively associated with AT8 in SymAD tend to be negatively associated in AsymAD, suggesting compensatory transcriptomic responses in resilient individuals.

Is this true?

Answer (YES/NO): NO